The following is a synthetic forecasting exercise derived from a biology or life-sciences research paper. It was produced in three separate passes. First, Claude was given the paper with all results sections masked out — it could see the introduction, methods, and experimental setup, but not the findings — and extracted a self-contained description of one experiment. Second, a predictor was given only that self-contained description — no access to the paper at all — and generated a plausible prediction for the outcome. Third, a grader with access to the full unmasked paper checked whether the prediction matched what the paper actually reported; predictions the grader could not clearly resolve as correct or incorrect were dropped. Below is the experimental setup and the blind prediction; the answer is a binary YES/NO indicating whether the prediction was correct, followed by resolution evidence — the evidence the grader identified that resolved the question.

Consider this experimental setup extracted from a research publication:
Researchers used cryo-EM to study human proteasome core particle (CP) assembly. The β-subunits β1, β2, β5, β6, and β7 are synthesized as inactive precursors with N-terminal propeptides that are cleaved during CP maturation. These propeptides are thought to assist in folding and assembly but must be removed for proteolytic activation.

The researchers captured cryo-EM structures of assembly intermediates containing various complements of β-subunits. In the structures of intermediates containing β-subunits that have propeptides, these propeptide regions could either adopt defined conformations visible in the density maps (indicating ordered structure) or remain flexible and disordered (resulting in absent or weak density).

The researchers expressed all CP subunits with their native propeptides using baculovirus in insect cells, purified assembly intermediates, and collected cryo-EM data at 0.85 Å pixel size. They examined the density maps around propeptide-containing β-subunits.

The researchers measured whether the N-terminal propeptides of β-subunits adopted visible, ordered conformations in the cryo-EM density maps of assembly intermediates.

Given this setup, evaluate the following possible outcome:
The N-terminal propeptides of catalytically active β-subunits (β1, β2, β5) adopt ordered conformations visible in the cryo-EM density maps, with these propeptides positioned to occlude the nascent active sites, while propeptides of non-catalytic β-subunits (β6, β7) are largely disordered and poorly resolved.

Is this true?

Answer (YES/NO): NO